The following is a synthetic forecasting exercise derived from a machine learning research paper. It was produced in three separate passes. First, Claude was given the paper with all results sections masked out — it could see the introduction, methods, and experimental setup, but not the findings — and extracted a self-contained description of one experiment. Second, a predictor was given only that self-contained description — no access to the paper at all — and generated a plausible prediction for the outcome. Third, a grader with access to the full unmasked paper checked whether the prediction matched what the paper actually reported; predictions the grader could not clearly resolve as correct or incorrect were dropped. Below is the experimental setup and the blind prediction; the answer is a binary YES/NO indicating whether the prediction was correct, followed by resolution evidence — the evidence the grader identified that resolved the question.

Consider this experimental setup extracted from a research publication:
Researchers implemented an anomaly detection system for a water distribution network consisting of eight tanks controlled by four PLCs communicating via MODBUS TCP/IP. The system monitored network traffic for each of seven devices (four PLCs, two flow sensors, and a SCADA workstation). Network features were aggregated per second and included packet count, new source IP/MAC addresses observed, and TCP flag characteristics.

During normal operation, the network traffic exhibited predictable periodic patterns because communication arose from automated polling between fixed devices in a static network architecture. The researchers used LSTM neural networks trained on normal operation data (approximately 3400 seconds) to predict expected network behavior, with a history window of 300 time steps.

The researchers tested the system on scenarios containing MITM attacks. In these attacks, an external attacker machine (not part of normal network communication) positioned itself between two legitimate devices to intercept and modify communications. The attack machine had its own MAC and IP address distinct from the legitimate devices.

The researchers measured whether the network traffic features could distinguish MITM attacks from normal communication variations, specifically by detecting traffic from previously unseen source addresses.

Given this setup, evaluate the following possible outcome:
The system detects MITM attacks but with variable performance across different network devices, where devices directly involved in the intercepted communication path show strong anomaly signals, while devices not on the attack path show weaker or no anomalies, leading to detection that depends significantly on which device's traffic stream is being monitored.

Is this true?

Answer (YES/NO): YES